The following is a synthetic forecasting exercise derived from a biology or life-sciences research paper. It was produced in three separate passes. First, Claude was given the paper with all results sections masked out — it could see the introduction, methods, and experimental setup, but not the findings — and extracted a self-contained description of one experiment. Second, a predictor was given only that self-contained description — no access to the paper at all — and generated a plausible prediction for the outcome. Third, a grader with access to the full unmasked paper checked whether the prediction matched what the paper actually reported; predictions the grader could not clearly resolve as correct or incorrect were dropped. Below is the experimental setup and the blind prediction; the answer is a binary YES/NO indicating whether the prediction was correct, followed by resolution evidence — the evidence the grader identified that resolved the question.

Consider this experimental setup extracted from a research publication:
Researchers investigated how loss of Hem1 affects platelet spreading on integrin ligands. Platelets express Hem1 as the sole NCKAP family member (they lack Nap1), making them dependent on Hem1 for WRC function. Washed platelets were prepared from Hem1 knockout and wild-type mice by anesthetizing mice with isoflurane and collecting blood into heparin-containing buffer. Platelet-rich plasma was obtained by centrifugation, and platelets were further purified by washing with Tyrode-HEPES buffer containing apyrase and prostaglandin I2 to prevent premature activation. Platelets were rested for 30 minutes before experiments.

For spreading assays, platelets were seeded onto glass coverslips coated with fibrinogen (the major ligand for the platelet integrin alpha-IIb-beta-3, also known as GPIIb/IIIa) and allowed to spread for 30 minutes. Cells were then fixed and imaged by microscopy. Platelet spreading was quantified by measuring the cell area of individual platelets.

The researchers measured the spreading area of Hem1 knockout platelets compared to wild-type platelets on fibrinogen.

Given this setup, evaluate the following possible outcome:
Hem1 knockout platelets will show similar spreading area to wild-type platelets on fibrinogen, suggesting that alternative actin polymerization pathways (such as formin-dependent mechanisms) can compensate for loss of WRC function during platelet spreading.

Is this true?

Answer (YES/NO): NO